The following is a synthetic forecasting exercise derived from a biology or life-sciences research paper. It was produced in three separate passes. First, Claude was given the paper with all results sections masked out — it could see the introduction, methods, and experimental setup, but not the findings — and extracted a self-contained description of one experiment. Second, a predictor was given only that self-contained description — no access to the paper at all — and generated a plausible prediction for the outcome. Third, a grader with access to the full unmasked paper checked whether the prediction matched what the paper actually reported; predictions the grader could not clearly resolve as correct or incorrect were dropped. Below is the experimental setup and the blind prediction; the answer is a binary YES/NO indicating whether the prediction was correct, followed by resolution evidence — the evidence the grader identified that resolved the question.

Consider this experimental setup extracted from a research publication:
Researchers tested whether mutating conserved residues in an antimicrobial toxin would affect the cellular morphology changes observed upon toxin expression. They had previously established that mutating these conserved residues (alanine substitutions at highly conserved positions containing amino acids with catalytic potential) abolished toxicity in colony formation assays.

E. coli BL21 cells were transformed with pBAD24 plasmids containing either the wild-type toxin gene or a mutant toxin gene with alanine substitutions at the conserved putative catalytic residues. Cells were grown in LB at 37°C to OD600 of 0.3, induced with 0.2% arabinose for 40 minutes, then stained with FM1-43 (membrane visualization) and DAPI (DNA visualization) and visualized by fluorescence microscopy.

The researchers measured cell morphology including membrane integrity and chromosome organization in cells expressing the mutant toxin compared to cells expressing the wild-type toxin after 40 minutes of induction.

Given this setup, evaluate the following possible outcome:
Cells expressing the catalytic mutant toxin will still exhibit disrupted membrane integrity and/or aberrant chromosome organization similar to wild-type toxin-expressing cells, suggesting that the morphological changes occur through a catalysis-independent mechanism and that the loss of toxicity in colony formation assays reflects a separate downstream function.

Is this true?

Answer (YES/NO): NO